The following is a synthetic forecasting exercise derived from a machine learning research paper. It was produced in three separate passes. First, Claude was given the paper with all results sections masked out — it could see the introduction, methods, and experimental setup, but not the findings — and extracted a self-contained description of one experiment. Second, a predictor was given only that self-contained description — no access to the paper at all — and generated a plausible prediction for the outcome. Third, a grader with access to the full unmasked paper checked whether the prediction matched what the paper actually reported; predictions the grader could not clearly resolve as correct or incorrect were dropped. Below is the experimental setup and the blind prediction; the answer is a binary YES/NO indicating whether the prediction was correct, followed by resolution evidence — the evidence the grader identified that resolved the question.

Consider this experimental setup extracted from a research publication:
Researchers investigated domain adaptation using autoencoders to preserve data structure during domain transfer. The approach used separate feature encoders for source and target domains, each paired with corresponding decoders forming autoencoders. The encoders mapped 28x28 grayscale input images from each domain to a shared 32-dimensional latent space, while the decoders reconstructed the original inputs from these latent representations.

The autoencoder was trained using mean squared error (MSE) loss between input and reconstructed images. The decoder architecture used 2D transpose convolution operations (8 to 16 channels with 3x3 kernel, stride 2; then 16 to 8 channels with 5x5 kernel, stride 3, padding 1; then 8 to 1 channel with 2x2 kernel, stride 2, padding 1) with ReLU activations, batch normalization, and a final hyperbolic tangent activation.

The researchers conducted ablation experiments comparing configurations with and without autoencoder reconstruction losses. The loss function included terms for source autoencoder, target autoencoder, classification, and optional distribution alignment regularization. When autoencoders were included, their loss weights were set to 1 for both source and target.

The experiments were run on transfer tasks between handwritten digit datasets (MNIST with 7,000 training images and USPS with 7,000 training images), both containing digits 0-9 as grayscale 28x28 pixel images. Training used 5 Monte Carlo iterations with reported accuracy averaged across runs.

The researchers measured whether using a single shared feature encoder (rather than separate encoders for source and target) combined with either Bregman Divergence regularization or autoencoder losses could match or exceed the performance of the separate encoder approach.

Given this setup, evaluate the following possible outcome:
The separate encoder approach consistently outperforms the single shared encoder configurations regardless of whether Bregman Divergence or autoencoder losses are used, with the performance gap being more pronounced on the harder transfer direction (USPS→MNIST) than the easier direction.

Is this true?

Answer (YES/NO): NO